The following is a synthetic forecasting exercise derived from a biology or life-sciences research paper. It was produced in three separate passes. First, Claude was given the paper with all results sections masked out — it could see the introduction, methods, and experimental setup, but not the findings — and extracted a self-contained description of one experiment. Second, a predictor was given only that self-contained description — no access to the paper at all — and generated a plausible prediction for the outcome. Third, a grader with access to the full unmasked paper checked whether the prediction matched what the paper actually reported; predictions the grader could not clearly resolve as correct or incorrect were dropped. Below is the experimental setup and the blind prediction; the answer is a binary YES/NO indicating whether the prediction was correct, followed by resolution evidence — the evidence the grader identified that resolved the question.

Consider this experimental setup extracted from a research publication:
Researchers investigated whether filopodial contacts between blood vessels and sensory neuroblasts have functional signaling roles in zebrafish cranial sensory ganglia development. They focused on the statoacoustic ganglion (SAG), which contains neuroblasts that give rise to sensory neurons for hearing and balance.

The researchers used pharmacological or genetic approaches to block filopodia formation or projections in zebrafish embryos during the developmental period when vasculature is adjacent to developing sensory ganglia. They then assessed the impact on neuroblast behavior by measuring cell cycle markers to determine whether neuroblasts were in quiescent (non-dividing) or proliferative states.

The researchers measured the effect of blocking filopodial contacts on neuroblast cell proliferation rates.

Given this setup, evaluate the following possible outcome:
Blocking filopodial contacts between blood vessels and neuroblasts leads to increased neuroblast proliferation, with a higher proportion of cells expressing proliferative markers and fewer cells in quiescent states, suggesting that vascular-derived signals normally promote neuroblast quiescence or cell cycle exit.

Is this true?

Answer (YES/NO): YES